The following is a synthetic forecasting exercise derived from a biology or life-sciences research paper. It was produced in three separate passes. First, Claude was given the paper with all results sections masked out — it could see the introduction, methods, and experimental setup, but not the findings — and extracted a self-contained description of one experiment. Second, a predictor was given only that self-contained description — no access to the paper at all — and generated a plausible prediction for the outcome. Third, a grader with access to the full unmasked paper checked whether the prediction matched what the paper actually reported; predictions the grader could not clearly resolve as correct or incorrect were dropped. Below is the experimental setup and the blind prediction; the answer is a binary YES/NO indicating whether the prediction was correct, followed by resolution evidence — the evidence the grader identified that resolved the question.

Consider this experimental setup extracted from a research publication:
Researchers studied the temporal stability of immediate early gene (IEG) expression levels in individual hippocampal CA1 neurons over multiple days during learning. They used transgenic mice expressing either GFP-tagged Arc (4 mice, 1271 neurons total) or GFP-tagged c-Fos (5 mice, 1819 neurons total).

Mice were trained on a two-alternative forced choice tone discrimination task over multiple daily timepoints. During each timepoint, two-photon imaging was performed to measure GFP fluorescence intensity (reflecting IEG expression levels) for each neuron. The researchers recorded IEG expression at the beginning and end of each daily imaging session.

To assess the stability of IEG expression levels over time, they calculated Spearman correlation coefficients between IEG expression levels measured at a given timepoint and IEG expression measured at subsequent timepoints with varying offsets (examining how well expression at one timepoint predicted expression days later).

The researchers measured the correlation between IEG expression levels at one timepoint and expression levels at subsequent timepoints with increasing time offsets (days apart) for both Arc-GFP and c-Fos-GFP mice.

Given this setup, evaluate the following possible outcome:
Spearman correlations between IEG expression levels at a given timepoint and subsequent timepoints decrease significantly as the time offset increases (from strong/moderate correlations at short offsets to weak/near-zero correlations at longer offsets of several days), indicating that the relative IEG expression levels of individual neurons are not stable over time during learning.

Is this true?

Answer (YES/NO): NO